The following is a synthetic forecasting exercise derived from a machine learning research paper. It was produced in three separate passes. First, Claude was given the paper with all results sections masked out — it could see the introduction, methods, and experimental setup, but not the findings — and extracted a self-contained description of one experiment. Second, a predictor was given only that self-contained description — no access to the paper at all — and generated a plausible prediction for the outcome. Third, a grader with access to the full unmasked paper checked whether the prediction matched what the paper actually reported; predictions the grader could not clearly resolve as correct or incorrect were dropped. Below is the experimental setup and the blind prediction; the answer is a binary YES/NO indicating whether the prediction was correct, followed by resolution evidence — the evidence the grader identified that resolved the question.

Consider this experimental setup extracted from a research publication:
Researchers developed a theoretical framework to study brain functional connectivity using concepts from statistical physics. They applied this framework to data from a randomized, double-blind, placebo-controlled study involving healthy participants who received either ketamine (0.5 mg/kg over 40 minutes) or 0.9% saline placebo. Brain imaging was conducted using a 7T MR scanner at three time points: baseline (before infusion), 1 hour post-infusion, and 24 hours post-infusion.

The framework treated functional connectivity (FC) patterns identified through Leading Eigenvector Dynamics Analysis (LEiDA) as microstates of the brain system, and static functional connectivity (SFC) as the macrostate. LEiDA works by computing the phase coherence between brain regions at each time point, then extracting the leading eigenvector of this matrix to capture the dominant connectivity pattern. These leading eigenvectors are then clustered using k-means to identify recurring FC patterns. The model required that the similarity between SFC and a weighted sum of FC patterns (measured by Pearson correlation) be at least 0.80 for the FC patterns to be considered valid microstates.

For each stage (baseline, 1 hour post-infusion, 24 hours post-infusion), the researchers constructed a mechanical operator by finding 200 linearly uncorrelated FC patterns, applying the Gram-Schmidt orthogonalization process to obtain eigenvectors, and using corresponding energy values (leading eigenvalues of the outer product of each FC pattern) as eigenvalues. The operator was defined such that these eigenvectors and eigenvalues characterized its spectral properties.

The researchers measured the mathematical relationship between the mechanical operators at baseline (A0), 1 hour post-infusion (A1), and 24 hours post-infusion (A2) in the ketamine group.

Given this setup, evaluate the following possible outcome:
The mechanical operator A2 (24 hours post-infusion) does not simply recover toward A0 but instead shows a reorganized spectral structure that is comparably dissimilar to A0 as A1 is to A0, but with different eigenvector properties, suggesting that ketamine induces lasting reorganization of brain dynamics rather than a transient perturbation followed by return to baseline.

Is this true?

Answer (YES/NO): NO